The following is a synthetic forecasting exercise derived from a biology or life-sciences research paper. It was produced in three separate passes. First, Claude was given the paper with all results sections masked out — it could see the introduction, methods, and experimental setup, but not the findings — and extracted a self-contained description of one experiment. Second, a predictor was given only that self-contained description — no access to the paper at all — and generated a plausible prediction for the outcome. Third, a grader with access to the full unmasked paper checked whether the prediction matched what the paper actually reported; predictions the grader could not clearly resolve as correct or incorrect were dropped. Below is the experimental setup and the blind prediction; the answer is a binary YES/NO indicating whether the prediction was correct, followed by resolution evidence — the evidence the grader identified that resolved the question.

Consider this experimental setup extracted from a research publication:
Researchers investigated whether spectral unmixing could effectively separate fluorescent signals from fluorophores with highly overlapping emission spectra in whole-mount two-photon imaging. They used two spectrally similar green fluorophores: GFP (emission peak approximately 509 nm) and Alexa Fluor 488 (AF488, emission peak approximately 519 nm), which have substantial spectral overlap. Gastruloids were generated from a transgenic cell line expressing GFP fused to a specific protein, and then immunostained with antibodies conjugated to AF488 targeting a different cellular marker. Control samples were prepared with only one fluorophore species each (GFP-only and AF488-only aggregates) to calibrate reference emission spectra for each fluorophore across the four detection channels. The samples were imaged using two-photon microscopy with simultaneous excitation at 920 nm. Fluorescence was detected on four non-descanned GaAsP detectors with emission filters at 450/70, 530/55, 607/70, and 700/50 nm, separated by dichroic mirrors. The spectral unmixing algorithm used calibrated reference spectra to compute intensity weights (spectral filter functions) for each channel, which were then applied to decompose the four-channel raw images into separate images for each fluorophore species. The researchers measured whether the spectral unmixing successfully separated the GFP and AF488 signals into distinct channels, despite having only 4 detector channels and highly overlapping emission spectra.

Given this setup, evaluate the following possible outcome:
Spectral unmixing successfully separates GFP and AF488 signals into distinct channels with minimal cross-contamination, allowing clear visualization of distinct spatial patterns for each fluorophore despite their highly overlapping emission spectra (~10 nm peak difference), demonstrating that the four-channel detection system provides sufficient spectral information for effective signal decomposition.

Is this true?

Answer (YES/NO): YES